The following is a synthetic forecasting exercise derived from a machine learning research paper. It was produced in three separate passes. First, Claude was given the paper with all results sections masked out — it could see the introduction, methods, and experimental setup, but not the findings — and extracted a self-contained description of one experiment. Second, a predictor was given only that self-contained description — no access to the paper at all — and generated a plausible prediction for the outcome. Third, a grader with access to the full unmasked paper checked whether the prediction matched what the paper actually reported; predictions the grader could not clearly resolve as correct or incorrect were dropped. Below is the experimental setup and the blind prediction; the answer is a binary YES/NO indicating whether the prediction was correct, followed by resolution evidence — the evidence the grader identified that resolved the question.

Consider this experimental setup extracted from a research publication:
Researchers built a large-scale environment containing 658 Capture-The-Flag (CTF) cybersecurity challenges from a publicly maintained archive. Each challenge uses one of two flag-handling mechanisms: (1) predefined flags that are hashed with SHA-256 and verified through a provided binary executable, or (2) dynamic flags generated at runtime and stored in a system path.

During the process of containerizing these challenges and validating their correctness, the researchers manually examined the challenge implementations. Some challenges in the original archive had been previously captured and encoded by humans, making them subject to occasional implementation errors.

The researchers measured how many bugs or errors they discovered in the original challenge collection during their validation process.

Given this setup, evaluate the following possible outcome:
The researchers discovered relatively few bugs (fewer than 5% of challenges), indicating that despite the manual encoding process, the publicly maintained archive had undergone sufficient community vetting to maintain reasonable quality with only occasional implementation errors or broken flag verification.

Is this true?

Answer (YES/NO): YES